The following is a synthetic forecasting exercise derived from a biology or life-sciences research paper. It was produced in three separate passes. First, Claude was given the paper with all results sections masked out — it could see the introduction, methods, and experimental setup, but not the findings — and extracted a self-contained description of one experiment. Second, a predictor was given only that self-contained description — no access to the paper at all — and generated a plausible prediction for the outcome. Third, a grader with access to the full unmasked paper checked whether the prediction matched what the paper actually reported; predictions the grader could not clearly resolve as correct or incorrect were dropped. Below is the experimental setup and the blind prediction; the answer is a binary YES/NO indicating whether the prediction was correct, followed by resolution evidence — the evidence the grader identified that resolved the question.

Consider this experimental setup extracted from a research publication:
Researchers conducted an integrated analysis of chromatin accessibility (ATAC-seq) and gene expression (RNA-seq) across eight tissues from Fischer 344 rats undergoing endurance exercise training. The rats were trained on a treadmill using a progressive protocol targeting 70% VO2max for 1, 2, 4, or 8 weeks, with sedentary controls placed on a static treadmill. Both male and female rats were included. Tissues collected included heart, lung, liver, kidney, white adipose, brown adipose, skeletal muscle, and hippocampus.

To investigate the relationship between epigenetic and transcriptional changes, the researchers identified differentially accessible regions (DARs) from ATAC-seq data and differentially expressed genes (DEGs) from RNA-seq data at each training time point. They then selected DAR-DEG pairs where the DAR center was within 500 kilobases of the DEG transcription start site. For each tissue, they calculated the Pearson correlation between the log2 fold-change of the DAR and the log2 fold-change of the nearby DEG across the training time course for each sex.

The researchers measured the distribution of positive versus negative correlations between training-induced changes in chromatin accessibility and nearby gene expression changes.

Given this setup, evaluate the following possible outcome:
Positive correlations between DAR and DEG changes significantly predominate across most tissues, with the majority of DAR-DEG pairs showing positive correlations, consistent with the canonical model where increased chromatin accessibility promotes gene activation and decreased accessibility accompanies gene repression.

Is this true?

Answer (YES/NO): NO